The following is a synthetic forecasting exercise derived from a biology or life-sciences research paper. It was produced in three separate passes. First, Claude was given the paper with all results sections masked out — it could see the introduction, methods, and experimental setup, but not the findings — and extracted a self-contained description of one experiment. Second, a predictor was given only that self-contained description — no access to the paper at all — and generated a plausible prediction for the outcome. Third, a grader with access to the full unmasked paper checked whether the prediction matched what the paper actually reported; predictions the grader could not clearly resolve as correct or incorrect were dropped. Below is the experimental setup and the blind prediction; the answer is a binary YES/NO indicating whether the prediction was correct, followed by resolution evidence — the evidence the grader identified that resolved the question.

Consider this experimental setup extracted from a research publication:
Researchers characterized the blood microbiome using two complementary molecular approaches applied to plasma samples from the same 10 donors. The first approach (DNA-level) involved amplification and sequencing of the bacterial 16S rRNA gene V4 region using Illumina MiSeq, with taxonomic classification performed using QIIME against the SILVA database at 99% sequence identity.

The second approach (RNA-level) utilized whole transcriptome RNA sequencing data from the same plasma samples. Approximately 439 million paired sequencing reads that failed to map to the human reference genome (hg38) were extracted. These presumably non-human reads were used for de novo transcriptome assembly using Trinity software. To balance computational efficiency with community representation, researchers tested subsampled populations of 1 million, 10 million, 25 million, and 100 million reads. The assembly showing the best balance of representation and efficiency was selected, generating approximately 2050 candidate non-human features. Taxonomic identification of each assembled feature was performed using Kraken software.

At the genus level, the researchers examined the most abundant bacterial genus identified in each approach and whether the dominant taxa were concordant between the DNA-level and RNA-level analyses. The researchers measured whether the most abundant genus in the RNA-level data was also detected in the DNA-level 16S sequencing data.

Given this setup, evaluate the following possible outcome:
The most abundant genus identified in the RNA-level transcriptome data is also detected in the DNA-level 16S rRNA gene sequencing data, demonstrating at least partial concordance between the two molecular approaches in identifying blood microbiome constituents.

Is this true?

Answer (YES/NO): NO